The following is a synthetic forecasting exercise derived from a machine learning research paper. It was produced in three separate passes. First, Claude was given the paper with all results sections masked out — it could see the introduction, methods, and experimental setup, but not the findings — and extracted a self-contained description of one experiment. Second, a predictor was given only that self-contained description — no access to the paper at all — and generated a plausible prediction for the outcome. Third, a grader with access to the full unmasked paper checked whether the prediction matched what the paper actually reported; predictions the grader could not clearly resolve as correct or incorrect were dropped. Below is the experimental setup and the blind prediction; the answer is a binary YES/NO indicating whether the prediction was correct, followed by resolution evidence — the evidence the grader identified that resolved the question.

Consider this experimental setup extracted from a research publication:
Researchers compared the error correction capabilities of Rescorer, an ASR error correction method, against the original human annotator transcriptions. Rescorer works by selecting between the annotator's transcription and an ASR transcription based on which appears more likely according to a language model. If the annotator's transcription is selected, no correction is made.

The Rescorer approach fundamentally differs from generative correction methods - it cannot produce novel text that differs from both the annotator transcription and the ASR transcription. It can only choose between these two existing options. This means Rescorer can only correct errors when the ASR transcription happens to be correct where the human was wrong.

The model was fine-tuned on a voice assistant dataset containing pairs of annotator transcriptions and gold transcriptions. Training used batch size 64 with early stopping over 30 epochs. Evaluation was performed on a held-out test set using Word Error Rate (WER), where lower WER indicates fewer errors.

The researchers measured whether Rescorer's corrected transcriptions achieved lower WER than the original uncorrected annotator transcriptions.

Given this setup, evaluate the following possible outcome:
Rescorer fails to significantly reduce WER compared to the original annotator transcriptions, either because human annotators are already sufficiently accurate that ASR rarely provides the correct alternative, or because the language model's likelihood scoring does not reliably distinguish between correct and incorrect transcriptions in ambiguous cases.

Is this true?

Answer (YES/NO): YES